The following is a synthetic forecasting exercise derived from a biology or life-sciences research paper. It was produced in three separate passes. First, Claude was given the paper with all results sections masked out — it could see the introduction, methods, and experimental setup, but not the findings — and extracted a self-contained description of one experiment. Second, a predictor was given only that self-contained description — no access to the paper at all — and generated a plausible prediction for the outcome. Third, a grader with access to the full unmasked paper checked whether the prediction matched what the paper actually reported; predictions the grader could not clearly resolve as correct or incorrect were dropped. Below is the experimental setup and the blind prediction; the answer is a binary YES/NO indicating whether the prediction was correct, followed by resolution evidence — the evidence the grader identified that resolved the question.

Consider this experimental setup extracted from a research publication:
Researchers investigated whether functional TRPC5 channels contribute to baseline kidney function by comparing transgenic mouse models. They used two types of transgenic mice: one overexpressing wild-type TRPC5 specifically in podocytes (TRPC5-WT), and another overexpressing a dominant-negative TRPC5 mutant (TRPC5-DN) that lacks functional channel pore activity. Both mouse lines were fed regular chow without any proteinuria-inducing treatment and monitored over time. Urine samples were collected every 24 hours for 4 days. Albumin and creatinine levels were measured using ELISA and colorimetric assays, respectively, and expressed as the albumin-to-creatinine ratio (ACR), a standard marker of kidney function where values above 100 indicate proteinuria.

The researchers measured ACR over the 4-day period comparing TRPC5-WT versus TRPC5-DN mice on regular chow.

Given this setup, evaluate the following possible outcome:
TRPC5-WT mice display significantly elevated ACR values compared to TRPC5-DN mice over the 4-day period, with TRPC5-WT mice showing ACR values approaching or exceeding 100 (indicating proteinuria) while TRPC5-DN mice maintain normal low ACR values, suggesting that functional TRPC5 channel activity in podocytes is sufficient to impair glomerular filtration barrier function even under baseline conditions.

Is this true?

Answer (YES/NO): NO